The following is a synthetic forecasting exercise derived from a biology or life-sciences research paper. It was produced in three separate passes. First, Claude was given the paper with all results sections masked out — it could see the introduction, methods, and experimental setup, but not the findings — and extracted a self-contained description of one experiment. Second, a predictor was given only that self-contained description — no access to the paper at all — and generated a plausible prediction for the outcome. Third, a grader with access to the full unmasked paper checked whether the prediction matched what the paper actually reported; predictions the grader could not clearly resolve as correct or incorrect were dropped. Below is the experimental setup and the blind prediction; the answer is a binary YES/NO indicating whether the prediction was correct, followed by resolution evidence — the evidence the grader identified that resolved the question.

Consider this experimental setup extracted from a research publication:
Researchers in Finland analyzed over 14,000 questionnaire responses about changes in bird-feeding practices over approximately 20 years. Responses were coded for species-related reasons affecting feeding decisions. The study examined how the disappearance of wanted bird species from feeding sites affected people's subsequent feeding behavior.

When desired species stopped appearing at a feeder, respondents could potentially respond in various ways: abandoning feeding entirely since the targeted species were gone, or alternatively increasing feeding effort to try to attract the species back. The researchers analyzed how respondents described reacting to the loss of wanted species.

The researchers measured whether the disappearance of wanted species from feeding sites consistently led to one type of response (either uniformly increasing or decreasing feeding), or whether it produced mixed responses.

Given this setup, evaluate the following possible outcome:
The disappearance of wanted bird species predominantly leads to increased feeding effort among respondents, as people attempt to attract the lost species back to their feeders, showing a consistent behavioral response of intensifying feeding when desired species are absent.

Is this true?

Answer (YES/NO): NO